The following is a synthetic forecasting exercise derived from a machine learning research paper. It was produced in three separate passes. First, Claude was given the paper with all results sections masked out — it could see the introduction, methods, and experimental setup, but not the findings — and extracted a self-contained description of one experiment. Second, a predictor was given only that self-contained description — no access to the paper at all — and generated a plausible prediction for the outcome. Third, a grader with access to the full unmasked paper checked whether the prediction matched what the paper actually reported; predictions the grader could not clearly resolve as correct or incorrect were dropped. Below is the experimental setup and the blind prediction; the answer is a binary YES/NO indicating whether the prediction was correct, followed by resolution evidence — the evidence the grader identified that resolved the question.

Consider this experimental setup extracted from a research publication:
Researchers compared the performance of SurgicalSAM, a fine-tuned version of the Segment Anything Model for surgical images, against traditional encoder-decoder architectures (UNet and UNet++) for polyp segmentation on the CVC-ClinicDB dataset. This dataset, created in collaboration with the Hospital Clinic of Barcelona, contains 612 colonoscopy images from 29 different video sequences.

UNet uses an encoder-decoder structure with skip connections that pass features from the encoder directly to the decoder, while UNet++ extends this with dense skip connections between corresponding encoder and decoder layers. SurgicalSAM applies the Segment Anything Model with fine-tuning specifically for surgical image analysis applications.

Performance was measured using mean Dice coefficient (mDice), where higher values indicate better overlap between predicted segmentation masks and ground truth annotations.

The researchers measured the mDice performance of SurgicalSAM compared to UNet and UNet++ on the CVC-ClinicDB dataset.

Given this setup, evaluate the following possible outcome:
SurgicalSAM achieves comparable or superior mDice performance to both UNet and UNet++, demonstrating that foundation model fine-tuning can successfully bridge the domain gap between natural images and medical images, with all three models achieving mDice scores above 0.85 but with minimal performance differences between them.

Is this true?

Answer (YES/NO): NO